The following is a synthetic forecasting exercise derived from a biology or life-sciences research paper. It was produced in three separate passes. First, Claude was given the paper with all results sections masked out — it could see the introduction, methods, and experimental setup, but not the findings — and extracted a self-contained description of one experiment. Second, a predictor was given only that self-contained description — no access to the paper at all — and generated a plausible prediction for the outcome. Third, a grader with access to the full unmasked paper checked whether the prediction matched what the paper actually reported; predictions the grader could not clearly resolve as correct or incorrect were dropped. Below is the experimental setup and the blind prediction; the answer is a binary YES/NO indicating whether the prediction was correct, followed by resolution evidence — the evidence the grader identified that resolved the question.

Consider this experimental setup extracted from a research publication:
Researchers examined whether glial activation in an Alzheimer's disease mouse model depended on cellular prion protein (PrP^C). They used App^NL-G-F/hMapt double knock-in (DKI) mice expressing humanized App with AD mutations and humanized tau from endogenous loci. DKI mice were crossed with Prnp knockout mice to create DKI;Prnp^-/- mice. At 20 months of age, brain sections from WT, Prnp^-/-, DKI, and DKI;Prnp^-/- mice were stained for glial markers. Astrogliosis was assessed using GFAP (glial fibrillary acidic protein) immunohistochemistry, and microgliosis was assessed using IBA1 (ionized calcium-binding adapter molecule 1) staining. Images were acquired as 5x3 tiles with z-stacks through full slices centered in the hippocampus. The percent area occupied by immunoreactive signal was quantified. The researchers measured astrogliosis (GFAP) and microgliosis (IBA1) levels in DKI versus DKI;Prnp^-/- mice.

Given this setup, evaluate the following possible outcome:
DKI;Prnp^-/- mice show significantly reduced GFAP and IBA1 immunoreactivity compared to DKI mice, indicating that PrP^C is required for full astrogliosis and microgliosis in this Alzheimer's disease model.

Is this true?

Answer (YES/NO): NO